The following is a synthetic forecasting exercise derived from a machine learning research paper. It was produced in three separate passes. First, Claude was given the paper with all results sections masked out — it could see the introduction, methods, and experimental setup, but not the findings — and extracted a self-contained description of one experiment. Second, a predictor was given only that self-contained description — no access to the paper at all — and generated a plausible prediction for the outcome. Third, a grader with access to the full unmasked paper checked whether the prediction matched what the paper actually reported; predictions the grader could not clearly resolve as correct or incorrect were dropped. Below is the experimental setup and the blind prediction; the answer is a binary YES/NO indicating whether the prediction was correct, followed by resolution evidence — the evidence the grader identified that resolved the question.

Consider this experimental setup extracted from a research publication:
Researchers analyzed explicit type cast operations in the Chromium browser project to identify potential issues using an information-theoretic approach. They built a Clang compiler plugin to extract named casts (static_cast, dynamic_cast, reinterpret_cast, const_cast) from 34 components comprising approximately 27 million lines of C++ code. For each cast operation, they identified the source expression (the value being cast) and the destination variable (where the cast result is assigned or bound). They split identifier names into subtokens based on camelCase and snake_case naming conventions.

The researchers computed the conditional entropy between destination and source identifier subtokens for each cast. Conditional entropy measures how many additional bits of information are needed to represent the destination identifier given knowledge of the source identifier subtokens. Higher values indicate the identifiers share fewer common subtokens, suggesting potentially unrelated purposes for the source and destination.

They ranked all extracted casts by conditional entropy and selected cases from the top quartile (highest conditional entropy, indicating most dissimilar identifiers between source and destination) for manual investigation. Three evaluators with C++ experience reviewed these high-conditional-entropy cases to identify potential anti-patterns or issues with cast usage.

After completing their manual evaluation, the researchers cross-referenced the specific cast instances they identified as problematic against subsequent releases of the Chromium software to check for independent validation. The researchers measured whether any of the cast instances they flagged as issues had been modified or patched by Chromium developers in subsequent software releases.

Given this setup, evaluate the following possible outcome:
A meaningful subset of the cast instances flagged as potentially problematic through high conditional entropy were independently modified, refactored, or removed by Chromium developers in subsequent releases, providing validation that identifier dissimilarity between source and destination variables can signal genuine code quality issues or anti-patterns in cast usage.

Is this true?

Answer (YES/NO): YES